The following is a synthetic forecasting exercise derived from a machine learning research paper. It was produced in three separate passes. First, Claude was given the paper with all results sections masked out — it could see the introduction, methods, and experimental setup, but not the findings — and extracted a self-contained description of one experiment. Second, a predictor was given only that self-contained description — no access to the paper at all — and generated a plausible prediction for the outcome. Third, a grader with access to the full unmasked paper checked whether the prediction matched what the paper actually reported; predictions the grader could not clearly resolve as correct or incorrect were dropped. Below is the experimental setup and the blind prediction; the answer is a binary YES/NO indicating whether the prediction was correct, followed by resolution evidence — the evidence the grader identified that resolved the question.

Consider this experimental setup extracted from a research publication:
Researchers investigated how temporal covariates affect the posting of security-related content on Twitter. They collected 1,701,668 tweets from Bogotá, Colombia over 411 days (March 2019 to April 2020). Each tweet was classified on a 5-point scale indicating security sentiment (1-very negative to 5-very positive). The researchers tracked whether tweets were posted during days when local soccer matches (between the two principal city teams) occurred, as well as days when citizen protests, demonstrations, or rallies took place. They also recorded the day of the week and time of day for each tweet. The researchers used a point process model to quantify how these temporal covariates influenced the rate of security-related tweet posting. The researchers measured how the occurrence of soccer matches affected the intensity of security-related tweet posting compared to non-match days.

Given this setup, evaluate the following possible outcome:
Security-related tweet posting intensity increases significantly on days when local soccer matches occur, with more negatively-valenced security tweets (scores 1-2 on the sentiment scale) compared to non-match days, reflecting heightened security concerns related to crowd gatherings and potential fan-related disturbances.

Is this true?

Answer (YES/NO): NO